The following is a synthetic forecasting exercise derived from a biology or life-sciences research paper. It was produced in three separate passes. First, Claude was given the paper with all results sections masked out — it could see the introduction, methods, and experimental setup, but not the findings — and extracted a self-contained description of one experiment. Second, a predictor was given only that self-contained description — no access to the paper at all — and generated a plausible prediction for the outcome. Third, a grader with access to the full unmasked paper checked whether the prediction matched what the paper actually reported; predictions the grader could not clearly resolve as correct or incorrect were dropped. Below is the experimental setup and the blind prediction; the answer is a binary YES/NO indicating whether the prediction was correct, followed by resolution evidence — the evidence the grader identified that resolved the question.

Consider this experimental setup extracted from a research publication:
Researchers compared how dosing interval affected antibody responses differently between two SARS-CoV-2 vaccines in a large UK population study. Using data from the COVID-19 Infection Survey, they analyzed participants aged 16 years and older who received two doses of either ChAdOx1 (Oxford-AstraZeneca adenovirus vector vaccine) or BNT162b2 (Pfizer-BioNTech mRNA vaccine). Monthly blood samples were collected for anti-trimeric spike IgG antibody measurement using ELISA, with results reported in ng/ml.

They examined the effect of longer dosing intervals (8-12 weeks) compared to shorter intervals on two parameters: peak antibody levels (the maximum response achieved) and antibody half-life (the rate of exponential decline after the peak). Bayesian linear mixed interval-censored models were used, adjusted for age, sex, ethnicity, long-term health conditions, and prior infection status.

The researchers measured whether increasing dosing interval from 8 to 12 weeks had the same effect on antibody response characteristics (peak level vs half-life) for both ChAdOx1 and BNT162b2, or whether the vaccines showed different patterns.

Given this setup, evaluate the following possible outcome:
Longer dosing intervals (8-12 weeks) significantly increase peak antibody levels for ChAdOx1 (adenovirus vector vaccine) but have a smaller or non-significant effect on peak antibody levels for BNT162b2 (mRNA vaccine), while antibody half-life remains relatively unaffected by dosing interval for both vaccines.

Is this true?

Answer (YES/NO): NO